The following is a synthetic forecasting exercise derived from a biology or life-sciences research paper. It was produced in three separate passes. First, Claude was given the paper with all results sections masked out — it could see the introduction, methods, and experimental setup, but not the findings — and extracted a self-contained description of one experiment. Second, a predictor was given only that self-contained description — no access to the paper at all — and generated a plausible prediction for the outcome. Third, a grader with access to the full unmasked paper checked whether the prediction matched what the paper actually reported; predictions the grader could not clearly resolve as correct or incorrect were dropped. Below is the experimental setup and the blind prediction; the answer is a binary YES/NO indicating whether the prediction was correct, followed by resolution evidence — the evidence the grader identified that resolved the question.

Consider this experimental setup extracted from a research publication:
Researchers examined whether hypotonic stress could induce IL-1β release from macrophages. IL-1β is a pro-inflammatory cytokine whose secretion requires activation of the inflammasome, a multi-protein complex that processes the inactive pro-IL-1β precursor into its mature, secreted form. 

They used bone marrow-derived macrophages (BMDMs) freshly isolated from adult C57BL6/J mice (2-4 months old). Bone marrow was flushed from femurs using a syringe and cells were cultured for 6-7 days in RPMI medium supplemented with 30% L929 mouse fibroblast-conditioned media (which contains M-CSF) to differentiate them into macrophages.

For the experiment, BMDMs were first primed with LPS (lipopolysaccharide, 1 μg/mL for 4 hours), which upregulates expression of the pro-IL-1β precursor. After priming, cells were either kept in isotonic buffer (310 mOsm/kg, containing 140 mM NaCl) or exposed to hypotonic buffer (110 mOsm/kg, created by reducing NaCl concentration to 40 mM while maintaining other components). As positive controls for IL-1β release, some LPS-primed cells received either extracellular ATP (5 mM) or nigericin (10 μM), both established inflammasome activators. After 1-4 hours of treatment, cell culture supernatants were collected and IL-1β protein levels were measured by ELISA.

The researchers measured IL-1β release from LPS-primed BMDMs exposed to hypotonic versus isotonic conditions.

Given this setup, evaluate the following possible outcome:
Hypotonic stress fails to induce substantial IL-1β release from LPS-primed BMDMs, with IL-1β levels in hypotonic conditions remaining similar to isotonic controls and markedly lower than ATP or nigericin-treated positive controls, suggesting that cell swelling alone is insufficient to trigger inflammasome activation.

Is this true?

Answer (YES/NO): NO